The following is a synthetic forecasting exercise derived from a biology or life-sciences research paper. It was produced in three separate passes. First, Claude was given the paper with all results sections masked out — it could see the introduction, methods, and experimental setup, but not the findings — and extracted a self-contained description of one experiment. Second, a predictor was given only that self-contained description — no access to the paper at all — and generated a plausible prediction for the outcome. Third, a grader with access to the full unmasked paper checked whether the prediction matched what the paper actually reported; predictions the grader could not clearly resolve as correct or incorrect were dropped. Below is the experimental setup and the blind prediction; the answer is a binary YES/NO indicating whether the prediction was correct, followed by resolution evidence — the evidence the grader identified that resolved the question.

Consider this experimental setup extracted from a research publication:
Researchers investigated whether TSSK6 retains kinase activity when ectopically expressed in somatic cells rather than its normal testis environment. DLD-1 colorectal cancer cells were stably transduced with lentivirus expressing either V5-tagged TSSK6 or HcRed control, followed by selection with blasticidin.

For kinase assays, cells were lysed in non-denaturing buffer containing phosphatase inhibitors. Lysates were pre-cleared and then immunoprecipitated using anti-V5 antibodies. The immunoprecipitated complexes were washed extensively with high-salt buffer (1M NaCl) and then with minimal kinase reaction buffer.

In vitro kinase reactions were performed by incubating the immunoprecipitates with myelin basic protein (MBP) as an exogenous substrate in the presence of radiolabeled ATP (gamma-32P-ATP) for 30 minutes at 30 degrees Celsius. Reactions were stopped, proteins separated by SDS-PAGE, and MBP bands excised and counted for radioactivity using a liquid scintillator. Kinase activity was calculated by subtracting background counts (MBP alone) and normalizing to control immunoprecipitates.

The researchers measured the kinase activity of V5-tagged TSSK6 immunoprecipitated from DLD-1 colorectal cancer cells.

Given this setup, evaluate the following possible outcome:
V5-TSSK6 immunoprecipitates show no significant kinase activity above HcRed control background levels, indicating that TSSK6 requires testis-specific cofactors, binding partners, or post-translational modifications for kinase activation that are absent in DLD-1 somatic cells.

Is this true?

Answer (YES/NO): NO